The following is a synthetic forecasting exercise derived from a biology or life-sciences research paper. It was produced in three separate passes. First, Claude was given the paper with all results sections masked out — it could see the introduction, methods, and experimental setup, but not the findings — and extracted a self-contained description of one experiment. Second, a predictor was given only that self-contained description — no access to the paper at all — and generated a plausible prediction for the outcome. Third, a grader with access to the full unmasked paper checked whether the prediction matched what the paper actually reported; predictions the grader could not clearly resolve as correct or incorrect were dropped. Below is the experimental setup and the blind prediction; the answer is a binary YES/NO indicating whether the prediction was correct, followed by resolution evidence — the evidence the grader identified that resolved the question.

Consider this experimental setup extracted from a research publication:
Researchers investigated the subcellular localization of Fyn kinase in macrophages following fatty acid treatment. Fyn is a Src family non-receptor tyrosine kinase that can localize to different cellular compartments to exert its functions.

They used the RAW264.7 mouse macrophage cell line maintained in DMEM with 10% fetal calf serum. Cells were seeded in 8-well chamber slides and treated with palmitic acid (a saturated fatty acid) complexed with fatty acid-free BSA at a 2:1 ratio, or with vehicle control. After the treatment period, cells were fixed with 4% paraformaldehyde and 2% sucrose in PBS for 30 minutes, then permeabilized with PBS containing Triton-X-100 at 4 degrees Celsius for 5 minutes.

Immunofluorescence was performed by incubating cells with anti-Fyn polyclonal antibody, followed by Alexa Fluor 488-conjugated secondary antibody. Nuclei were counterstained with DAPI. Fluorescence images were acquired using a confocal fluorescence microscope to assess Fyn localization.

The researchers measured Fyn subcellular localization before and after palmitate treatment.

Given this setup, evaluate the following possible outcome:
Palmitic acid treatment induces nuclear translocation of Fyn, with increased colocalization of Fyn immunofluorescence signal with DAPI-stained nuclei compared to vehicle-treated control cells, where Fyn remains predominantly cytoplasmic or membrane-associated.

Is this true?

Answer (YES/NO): YES